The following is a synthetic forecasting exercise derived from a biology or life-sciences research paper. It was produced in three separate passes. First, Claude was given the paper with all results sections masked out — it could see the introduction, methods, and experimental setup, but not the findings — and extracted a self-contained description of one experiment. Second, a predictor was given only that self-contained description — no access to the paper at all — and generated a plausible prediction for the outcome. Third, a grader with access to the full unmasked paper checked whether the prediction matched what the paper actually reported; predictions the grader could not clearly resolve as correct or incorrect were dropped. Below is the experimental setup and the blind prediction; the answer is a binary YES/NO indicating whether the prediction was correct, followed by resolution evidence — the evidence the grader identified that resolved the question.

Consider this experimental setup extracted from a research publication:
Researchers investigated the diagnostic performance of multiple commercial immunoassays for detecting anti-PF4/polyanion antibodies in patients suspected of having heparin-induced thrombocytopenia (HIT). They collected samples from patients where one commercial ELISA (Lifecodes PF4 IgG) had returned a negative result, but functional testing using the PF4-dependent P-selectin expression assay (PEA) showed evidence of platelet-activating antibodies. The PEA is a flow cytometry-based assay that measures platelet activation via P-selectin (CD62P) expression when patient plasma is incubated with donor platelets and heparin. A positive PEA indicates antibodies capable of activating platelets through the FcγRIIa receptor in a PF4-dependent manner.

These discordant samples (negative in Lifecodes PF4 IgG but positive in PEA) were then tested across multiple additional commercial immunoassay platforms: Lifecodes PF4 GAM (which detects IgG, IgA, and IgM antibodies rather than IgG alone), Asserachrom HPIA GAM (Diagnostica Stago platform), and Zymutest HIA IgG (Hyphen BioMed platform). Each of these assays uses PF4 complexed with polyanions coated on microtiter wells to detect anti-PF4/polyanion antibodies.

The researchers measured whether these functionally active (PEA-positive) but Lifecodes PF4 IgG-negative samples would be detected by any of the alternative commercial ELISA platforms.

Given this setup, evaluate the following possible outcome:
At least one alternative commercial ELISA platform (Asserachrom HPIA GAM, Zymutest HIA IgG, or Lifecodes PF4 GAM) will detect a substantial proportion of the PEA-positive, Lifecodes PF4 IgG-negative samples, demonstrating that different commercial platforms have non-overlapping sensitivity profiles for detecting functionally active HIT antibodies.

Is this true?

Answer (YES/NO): YES